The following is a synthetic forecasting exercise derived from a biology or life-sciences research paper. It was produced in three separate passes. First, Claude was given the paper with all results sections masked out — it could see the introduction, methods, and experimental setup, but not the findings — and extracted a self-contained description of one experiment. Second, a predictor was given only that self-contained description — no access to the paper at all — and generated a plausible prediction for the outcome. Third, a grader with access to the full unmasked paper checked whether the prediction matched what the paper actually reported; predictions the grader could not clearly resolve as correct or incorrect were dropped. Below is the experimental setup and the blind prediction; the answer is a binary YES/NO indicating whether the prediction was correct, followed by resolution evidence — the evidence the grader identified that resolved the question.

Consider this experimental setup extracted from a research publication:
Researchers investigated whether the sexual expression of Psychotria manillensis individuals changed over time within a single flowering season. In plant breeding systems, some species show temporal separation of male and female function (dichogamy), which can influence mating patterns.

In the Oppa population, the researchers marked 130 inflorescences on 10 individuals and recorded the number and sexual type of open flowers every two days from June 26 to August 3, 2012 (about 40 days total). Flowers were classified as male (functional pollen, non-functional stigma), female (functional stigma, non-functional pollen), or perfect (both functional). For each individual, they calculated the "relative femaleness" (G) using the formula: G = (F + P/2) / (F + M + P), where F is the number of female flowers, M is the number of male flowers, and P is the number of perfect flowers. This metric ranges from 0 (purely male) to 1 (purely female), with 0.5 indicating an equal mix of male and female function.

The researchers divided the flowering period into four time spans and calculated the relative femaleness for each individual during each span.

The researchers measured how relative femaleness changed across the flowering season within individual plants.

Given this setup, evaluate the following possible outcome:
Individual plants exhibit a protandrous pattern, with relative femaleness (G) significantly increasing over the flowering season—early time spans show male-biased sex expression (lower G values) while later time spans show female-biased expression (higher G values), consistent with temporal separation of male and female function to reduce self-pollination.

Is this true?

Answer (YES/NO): NO